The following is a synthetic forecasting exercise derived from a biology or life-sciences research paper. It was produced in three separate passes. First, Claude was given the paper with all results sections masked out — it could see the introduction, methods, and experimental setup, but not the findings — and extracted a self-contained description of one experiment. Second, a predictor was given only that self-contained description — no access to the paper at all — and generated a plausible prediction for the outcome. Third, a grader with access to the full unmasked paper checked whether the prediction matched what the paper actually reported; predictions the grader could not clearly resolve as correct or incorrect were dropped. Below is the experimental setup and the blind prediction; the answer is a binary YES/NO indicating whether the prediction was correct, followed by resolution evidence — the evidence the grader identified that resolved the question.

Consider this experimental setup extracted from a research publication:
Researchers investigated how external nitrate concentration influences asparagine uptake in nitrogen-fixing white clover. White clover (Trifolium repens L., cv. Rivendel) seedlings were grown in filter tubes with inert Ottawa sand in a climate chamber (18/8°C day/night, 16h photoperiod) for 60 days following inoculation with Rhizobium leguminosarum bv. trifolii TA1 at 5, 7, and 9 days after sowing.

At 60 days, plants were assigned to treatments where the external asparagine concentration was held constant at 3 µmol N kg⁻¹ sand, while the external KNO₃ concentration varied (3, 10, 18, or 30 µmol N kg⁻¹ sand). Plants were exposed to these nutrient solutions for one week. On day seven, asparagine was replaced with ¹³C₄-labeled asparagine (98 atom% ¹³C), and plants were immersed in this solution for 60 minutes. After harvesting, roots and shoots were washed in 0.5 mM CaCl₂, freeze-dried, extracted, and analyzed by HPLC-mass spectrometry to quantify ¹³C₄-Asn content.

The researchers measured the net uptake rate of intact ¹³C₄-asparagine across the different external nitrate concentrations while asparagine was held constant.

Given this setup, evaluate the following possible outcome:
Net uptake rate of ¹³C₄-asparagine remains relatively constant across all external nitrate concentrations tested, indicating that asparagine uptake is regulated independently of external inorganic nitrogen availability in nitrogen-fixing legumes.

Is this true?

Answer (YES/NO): NO